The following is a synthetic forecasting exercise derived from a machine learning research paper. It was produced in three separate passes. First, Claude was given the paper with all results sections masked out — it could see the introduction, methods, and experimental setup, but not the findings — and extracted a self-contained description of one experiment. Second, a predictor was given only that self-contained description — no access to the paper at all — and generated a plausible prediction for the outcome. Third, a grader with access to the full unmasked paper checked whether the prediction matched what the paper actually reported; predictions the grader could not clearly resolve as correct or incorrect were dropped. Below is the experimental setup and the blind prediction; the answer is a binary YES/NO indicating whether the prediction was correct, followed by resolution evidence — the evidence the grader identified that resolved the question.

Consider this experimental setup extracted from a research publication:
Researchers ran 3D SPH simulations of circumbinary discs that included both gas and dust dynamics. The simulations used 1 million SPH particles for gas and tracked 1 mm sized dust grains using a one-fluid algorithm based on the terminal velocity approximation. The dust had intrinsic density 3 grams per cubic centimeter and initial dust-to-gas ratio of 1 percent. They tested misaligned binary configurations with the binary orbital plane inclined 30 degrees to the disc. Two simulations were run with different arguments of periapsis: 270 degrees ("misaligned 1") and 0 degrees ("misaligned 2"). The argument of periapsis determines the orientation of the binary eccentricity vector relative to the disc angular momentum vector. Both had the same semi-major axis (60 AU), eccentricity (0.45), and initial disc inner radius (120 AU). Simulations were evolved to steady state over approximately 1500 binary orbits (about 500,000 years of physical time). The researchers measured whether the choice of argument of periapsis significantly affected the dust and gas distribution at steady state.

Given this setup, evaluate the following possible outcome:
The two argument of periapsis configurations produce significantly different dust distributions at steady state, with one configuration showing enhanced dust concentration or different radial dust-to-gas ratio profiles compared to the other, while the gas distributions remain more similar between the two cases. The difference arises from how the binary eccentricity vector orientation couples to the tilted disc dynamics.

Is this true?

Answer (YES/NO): NO